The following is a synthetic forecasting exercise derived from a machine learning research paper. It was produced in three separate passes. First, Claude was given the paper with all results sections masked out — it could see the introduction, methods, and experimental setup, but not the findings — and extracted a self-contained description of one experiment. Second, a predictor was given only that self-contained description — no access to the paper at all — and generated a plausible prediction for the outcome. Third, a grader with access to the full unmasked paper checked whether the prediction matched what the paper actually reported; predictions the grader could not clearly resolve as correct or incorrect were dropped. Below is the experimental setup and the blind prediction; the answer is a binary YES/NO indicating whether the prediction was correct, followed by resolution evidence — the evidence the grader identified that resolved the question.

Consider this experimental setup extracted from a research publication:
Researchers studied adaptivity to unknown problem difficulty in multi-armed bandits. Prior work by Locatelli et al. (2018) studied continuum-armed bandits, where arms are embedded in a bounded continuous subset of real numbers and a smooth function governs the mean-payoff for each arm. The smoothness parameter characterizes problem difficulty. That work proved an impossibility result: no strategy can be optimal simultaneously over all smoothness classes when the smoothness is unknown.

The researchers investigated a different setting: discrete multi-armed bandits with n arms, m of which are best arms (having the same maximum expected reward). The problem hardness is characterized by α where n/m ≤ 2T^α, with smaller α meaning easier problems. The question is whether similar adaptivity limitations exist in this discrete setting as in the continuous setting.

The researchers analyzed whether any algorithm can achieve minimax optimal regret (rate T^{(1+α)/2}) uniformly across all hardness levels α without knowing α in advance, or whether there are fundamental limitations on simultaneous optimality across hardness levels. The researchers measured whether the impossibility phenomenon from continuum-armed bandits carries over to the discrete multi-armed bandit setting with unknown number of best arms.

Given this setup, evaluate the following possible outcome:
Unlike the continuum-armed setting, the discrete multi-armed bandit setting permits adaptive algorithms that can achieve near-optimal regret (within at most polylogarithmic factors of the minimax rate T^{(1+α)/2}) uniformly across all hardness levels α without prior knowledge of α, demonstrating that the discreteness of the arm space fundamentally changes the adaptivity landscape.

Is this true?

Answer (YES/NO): NO